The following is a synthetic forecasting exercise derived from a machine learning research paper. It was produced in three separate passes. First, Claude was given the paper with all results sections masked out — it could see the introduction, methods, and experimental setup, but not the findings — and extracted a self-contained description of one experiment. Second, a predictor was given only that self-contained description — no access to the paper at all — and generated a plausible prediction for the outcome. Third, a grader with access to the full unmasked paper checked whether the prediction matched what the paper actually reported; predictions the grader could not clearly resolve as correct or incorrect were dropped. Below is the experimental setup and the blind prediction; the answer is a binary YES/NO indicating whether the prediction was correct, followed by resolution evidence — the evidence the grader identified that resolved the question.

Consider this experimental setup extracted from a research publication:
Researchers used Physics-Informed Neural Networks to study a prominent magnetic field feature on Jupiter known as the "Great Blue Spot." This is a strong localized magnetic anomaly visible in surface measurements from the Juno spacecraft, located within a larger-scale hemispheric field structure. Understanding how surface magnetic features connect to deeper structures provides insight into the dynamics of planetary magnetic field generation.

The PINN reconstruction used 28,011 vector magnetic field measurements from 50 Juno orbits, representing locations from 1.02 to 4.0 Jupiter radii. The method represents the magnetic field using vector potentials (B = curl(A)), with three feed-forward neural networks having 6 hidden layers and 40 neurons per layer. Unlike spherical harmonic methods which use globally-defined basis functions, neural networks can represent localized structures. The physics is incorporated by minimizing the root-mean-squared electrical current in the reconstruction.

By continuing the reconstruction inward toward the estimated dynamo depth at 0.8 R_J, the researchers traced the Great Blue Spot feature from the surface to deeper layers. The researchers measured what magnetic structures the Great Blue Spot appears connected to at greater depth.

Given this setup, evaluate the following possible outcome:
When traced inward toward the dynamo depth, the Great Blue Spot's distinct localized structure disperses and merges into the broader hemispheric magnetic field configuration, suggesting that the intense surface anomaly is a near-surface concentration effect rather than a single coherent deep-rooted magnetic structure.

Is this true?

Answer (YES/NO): NO